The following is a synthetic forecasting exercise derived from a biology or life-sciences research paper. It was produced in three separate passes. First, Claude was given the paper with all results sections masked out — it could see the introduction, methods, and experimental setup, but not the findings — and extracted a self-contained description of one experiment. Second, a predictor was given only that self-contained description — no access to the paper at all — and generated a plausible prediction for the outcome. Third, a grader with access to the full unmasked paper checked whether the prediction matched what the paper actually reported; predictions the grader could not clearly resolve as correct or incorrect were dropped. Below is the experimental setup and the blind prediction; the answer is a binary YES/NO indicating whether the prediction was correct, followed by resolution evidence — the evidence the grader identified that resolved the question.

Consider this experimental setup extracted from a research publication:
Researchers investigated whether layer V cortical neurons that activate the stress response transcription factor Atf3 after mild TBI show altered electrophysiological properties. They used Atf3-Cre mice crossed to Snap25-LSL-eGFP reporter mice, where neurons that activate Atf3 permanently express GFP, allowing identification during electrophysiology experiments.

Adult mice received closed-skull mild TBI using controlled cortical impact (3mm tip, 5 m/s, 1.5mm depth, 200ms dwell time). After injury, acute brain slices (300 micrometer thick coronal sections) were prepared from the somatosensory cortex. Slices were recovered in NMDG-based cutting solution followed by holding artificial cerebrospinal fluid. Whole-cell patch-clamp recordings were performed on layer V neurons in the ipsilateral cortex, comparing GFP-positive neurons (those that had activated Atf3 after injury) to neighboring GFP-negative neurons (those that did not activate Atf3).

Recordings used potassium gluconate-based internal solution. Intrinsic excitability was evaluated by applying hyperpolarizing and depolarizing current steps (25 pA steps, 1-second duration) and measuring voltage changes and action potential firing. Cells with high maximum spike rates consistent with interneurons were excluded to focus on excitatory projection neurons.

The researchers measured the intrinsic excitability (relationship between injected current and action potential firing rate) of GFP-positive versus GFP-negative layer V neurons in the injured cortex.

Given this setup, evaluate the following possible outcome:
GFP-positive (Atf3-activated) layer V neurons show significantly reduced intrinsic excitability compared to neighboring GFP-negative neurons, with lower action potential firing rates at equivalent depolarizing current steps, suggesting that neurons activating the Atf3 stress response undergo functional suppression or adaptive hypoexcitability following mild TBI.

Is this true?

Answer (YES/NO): YES